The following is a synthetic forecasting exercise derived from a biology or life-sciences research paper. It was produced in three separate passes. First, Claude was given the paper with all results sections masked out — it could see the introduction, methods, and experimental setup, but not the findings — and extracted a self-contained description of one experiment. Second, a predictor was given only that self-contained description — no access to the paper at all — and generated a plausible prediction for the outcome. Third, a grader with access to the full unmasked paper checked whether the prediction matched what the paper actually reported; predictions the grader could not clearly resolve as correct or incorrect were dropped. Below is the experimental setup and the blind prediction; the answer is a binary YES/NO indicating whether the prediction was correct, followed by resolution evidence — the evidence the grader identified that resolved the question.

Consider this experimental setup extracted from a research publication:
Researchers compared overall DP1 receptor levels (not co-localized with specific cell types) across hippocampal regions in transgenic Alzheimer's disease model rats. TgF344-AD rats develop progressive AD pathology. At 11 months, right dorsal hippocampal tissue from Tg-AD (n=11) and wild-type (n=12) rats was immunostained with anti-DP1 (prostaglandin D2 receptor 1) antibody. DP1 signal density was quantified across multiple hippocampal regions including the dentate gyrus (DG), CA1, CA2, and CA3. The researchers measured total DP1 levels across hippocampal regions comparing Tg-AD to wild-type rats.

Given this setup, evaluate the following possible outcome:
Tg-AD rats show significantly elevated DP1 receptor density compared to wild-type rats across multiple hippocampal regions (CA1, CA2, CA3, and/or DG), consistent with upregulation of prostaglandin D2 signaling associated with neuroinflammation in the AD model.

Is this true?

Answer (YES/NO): NO